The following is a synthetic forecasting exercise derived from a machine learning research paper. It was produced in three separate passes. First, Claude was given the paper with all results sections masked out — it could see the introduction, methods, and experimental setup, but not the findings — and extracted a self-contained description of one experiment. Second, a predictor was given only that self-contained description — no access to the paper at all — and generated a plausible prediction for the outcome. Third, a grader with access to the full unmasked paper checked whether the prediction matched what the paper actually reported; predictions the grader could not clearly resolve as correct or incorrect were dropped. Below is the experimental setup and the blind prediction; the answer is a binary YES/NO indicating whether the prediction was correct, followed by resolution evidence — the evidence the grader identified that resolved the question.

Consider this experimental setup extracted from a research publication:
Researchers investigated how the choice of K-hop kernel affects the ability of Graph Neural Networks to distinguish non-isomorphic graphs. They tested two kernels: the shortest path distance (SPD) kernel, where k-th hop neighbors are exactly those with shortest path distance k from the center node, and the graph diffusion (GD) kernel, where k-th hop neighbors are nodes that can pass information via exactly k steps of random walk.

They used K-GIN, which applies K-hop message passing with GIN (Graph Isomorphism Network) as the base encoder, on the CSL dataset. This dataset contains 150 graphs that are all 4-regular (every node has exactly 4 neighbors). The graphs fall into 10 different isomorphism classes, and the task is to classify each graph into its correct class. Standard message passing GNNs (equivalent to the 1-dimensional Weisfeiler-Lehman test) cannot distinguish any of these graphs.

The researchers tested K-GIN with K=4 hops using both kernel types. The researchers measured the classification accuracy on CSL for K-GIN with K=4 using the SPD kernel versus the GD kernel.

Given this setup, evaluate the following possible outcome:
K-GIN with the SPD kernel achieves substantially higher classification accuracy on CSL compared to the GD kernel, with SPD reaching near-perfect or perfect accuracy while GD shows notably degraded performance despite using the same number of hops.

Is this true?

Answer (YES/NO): NO